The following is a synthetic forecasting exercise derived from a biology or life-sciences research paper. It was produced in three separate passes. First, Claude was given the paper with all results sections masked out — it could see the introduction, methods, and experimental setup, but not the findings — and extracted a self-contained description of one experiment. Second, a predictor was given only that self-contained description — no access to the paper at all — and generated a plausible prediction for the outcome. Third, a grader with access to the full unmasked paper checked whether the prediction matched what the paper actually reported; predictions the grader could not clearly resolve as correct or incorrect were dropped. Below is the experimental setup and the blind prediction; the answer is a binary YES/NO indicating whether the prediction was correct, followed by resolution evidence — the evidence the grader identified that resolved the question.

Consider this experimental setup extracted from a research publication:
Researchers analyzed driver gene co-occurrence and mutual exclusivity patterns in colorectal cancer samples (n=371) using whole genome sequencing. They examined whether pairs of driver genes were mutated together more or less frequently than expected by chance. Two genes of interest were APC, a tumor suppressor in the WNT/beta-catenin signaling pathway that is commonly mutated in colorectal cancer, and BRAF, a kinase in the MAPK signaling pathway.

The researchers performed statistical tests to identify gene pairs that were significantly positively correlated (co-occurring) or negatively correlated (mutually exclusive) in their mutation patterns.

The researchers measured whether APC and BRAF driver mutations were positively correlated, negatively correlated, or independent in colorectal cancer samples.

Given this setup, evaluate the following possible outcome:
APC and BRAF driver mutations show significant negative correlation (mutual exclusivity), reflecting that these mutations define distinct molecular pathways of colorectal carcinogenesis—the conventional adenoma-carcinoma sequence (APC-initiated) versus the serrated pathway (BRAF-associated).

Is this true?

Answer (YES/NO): YES